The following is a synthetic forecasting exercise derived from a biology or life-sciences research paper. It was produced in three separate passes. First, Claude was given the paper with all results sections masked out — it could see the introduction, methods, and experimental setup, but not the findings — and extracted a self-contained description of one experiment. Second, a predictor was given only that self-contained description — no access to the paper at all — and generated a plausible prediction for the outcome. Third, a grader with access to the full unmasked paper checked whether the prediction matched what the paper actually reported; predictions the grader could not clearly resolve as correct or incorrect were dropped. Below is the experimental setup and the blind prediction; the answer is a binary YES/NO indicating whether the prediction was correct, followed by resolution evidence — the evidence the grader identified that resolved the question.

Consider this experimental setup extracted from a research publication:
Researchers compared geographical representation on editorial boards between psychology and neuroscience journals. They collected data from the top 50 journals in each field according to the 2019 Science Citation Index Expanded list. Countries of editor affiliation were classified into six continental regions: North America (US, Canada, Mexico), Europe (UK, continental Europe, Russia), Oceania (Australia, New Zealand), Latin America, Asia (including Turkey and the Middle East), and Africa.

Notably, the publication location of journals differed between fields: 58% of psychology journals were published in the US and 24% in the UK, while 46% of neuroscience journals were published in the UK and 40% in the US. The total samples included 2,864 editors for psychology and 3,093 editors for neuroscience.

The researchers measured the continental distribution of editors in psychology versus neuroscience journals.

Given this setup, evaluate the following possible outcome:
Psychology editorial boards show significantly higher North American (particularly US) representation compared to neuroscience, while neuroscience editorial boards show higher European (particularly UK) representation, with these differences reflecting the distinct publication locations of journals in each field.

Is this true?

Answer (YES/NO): NO